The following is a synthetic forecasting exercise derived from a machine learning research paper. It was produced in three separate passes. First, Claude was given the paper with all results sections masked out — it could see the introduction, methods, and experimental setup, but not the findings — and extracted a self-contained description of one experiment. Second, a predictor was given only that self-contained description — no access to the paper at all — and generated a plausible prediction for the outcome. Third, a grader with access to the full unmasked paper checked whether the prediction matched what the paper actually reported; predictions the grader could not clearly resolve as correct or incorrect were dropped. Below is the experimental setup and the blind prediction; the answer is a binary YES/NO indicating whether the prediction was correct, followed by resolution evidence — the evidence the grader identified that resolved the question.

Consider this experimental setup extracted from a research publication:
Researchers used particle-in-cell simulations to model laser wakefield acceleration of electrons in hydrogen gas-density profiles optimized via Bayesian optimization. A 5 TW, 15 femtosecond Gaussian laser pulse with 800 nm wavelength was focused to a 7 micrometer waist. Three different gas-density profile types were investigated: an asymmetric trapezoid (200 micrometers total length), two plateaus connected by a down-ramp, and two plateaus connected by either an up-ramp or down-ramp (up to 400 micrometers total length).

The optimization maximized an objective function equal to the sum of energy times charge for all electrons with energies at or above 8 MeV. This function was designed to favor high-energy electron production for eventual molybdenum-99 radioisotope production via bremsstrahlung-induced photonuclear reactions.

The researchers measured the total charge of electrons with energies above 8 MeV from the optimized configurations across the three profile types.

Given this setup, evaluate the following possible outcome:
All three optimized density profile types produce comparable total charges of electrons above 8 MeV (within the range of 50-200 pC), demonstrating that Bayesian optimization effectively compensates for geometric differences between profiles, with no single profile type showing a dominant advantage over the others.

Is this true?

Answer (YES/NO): NO